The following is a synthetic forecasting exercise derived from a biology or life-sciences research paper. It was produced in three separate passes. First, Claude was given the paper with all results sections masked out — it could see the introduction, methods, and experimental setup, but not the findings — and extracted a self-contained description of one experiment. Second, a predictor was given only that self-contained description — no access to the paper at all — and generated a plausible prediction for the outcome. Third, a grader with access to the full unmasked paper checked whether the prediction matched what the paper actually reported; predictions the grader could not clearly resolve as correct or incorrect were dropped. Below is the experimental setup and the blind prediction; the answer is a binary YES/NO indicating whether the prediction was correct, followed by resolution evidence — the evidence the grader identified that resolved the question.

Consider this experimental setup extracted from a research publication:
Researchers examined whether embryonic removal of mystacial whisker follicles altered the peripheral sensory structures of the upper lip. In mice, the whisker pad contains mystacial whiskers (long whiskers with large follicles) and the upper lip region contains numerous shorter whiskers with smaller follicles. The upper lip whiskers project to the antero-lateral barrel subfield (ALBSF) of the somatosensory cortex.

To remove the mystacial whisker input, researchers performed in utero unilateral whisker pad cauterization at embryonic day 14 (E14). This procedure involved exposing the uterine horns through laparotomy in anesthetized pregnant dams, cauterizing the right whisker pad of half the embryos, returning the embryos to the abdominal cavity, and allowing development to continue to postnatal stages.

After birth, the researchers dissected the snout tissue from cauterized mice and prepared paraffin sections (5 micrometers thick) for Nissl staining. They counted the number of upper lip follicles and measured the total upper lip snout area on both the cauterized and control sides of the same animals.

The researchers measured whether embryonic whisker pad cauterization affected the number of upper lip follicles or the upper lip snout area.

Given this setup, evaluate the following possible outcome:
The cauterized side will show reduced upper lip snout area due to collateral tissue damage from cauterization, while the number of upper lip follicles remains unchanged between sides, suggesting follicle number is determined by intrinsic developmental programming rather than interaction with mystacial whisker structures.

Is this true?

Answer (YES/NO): NO